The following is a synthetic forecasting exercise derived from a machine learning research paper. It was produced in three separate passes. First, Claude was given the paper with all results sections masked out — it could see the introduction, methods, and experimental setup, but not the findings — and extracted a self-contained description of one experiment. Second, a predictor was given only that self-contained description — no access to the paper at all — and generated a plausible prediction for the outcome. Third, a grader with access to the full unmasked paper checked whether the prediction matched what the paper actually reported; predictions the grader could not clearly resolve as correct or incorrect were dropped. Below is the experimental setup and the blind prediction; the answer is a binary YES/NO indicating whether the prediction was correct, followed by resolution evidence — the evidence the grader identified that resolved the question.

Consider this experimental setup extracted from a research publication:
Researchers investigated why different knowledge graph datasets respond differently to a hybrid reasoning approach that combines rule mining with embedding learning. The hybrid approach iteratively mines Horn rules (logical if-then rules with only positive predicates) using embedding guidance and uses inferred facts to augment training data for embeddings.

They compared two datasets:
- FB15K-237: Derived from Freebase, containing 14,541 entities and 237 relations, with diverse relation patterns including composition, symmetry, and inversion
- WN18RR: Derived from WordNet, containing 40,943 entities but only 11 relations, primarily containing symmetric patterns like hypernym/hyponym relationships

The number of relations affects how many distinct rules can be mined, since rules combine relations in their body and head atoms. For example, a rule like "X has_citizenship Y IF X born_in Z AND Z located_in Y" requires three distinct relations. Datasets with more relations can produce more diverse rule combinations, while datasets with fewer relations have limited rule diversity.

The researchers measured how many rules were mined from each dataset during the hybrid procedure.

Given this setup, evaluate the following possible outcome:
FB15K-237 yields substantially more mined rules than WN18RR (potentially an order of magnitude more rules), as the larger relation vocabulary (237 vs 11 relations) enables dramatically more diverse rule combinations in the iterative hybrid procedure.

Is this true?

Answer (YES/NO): YES